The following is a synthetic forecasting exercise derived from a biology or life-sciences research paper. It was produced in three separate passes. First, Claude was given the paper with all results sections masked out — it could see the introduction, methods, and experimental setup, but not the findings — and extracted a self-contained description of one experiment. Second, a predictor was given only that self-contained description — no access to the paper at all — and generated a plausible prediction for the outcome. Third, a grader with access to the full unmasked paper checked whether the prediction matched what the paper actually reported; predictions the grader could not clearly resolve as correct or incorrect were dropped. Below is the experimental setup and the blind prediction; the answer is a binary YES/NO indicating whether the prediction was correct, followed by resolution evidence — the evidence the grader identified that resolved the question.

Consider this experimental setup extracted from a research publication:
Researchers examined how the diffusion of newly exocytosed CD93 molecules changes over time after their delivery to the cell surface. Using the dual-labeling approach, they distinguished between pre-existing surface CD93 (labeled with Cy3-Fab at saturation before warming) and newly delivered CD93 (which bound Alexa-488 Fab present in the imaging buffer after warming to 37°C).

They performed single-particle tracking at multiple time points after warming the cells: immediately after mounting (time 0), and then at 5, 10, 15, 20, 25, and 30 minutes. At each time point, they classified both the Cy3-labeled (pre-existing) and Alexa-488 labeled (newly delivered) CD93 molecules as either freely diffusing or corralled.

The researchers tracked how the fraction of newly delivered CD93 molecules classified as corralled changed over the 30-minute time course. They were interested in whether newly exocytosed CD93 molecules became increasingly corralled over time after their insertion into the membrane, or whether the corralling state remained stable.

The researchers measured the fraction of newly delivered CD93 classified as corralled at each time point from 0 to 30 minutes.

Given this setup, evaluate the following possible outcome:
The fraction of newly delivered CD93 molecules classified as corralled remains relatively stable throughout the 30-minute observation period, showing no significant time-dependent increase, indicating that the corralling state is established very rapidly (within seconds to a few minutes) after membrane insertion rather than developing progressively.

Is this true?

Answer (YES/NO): NO